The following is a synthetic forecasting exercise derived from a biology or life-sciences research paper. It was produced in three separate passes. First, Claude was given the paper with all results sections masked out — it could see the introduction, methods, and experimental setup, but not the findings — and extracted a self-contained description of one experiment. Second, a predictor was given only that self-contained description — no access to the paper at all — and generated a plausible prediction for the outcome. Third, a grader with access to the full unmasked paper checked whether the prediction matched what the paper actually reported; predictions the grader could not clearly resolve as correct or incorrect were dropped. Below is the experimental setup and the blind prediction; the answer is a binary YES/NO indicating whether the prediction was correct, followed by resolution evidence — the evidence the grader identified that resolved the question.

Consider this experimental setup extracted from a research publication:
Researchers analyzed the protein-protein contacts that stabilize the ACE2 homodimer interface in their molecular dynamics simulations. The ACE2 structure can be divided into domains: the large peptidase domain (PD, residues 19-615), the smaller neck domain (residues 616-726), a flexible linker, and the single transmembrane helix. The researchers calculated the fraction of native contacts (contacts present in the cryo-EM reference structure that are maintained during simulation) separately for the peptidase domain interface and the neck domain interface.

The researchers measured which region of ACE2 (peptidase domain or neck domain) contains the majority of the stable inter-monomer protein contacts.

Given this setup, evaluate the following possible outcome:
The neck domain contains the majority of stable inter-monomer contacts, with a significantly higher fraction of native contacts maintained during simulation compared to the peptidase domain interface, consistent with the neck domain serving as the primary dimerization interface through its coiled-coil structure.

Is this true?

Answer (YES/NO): YES